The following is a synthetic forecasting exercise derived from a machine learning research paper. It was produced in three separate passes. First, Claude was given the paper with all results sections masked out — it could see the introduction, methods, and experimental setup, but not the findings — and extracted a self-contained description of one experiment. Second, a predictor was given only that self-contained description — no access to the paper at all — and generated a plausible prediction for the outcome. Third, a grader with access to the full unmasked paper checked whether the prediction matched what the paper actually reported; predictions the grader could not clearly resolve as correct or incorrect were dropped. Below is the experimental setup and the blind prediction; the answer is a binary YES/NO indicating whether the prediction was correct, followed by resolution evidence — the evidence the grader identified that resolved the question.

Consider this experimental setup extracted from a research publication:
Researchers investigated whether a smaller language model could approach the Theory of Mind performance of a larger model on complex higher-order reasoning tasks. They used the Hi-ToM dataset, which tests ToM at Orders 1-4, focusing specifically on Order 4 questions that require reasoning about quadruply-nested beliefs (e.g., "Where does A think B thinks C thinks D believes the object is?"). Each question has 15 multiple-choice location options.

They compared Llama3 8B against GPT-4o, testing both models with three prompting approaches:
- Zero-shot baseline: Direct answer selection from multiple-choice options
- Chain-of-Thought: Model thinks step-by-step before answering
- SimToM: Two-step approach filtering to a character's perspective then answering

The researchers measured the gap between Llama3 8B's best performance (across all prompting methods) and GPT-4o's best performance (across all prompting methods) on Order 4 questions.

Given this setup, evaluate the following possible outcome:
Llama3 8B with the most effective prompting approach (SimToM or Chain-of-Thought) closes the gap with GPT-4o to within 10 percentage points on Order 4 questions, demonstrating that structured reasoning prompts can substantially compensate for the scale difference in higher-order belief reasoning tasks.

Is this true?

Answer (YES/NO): NO